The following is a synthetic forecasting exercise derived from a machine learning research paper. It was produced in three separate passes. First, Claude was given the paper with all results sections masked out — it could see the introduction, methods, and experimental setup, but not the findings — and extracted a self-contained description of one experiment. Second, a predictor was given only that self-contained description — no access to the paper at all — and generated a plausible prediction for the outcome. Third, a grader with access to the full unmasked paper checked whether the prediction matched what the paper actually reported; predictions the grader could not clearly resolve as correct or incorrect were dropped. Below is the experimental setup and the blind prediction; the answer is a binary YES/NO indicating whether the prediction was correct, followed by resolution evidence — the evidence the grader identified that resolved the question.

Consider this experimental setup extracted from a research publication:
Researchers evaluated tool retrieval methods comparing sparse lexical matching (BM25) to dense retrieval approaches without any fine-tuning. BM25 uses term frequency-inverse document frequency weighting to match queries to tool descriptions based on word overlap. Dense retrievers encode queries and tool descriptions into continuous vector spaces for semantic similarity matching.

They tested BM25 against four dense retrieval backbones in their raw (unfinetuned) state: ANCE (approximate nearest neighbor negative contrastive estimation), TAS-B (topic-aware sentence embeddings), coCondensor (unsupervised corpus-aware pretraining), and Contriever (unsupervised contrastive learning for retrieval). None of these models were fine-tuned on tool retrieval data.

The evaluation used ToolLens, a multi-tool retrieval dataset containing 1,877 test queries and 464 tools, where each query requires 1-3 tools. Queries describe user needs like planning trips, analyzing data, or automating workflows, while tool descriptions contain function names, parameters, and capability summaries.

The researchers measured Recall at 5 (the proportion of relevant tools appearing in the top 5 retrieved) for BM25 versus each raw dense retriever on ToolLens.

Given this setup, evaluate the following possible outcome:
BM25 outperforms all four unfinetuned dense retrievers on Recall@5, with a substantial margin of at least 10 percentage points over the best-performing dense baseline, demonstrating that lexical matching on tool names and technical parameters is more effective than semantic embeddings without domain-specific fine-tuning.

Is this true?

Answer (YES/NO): NO